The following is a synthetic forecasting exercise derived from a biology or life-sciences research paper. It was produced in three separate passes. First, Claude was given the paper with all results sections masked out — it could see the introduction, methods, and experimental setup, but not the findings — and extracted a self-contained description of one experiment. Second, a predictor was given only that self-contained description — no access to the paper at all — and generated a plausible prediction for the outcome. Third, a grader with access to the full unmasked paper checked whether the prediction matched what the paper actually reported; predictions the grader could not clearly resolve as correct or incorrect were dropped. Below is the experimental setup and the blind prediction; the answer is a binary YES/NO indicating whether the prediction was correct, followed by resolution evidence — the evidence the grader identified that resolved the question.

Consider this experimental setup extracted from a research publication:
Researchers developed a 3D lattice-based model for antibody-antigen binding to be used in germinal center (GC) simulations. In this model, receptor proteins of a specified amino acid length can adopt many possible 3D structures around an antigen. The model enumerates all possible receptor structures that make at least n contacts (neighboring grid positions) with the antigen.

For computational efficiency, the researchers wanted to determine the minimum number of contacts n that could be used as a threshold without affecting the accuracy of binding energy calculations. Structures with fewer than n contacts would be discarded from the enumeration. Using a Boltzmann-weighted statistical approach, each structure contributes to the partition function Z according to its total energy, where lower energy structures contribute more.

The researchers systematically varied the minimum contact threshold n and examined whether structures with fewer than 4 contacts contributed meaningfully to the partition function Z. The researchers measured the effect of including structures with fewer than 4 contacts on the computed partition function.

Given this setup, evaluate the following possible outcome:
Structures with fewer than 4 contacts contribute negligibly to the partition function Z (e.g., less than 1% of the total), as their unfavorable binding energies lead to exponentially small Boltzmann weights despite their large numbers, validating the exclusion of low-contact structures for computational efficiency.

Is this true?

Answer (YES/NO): YES